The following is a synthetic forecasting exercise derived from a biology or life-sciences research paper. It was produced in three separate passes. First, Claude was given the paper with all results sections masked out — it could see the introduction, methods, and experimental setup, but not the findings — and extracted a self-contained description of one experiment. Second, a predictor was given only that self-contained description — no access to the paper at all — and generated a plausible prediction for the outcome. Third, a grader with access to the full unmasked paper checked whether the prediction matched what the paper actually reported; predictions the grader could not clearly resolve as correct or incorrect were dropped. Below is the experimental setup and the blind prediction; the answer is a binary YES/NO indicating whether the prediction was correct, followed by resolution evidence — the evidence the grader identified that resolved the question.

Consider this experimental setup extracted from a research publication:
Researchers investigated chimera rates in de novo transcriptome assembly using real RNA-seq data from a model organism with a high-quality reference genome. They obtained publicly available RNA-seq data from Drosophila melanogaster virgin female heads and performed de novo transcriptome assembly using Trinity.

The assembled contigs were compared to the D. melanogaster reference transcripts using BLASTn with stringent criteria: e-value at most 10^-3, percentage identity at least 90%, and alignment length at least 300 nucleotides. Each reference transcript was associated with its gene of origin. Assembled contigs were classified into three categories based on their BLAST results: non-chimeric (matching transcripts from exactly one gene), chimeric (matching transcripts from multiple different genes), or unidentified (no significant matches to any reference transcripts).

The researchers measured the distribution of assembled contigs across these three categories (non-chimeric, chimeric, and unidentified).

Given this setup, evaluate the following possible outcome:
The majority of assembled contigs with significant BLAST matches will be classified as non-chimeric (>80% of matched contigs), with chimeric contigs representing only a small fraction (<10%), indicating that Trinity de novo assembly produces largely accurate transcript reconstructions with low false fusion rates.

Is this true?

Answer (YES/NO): YES